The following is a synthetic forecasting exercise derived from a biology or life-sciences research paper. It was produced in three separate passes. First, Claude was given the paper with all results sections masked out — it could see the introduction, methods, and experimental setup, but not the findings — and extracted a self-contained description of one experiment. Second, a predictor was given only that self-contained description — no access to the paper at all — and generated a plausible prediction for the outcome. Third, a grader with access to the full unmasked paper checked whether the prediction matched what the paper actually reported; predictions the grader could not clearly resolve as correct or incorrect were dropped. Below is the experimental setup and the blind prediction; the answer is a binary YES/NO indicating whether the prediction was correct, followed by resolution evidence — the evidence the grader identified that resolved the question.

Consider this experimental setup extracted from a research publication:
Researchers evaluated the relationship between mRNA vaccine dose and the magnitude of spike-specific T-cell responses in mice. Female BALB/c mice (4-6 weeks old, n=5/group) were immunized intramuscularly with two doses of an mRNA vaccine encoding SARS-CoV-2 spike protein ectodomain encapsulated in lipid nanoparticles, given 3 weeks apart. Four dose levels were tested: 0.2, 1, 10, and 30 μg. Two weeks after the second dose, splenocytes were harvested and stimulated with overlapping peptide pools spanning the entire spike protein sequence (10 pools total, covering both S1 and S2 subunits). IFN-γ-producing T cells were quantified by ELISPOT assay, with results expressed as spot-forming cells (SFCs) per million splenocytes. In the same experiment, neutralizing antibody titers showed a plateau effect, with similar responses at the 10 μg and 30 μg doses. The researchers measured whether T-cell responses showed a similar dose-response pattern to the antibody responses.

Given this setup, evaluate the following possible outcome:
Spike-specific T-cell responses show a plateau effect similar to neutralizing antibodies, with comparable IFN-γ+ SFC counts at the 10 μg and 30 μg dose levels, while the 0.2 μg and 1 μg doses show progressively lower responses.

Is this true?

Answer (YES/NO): NO